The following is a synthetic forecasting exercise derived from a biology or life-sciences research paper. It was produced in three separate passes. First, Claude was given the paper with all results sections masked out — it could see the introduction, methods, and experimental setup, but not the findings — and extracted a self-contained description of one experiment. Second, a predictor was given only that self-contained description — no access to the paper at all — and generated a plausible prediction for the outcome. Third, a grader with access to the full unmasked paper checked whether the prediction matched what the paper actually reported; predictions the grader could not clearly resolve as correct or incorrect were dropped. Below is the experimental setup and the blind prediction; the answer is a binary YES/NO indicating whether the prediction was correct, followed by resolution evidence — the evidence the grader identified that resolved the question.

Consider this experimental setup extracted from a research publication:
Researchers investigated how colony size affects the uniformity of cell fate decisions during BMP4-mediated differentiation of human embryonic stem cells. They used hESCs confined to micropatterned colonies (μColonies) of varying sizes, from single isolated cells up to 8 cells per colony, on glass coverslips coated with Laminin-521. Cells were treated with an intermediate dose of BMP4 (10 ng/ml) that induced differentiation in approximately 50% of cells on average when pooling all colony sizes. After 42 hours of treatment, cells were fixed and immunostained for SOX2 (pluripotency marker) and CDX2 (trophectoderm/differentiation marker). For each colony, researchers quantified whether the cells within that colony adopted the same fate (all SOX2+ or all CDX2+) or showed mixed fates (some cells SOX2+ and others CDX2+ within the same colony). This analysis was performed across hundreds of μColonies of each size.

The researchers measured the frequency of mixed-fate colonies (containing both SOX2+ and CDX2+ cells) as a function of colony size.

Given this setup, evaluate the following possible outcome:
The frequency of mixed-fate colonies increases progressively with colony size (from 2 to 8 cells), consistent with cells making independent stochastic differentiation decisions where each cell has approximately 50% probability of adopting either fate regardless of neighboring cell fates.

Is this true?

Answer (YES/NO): NO